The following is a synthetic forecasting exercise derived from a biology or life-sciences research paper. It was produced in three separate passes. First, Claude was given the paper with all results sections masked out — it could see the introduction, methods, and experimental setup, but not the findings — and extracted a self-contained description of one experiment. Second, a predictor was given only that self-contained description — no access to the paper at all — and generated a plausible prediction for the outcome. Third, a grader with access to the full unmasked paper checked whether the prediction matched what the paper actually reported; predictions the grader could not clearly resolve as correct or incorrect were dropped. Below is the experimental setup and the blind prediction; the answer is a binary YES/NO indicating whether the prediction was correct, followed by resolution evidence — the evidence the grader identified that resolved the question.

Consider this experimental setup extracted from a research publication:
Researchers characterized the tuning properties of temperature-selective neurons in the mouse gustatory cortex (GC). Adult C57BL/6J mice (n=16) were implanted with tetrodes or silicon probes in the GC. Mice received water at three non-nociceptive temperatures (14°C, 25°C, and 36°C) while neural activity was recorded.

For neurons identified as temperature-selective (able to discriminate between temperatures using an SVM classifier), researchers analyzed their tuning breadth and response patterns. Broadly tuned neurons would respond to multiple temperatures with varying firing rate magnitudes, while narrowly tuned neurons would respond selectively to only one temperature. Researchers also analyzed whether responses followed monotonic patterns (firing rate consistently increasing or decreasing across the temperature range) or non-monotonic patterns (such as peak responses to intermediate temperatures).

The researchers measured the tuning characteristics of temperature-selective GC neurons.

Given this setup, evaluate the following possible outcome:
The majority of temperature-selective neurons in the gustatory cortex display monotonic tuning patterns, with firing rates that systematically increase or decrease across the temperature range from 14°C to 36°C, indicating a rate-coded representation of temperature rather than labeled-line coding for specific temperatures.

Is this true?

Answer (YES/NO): YES